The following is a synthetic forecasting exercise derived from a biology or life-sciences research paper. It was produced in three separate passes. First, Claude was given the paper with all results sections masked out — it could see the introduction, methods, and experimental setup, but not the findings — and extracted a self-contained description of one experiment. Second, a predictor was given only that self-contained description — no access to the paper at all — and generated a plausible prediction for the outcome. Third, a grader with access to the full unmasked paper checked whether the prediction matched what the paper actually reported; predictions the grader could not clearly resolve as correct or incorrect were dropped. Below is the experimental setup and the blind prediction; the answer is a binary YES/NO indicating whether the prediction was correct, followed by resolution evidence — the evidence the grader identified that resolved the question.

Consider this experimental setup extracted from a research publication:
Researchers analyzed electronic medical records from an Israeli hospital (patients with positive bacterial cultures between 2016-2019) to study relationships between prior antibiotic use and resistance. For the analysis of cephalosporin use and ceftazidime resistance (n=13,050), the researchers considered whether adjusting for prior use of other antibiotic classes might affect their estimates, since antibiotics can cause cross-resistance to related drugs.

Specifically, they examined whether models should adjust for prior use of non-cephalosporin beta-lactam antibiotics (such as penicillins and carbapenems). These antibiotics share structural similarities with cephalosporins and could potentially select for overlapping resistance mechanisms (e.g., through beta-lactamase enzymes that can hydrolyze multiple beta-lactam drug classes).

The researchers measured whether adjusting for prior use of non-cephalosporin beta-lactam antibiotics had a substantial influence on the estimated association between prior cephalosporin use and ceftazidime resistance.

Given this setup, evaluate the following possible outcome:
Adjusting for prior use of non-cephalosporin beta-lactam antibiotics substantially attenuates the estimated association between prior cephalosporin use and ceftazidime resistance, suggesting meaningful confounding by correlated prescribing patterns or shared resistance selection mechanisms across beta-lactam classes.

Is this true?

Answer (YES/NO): NO